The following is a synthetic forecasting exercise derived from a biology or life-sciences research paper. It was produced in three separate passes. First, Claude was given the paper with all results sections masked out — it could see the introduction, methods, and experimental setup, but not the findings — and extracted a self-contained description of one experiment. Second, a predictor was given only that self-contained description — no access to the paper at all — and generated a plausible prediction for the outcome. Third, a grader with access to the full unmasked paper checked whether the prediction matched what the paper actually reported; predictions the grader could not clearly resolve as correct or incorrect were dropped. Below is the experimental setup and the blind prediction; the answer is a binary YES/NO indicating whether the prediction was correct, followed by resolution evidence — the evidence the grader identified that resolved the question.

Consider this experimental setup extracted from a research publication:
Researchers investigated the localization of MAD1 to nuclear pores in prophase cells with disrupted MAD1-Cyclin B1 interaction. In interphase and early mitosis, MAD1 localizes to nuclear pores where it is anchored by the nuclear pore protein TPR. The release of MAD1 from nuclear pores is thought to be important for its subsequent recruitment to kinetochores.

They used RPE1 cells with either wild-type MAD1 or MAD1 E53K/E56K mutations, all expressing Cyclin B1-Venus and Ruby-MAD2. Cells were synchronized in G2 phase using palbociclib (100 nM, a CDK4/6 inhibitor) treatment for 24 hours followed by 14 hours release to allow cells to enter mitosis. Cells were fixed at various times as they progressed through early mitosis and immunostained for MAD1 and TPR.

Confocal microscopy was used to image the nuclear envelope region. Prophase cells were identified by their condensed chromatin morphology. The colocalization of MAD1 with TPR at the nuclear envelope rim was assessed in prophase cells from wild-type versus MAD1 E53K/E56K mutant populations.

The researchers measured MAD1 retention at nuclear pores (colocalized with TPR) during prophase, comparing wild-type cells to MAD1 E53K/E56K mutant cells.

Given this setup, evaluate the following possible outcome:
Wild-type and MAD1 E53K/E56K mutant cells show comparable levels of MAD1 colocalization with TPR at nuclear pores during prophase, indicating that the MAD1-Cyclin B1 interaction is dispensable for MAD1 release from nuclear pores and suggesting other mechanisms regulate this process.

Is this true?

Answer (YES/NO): NO